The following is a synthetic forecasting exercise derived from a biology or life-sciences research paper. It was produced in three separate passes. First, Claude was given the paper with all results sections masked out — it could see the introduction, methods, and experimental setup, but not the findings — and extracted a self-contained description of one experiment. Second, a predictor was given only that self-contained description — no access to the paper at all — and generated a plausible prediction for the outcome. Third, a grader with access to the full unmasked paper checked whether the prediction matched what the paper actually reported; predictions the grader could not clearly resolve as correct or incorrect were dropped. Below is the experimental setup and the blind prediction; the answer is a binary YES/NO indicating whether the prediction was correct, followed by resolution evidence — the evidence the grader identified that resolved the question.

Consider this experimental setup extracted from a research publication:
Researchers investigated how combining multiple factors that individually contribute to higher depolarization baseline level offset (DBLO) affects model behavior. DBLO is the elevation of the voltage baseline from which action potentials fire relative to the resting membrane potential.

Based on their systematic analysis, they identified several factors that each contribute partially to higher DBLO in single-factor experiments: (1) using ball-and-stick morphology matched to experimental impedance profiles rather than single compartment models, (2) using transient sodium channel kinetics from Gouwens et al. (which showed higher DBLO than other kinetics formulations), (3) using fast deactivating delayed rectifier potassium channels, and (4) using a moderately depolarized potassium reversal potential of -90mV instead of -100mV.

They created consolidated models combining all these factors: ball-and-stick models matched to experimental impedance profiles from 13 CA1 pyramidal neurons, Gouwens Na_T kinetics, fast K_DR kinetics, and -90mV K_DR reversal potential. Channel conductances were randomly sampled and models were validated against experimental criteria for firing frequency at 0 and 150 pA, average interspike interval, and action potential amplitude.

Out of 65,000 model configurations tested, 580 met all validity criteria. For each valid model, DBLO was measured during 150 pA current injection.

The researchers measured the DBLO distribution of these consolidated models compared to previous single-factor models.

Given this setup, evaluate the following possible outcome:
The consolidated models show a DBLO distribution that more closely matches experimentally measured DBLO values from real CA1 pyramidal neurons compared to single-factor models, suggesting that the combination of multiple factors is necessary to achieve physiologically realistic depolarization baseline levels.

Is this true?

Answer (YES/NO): YES